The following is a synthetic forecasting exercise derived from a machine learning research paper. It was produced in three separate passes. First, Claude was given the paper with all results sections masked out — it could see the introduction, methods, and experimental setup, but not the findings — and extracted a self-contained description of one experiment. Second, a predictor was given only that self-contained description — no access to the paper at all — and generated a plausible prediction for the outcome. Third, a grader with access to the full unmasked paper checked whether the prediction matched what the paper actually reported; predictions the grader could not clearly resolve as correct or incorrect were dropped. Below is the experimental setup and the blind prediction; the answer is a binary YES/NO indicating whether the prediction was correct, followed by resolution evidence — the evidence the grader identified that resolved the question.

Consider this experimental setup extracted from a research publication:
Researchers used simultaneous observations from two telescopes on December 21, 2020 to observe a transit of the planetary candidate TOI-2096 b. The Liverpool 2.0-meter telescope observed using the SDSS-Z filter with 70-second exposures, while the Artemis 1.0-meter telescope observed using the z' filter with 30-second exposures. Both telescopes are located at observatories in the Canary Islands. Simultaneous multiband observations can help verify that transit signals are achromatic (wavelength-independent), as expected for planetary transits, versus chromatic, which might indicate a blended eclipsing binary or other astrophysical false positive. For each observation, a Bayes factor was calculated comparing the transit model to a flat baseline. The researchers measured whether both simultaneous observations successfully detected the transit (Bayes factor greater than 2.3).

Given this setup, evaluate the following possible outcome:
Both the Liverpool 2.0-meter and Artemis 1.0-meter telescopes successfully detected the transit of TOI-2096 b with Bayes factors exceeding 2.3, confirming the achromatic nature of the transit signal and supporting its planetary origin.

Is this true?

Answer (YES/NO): YES